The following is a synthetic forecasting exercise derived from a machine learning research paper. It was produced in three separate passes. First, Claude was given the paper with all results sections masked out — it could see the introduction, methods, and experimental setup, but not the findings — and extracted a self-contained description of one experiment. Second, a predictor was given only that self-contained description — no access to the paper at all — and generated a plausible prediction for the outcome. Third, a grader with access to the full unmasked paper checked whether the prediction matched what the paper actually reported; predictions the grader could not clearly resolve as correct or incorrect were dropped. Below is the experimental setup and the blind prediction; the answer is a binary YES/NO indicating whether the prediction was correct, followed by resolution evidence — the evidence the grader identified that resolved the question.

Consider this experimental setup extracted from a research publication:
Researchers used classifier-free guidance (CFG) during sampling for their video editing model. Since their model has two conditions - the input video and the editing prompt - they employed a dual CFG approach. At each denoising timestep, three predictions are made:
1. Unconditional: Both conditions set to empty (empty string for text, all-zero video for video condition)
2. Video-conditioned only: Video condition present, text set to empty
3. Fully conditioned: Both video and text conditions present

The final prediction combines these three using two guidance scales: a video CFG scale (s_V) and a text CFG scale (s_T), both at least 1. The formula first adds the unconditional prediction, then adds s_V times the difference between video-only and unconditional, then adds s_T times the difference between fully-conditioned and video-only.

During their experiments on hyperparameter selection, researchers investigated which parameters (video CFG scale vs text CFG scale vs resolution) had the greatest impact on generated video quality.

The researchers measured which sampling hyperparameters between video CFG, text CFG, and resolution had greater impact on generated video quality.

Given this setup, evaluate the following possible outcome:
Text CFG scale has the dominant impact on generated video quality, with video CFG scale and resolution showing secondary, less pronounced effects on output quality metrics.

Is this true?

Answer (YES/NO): NO